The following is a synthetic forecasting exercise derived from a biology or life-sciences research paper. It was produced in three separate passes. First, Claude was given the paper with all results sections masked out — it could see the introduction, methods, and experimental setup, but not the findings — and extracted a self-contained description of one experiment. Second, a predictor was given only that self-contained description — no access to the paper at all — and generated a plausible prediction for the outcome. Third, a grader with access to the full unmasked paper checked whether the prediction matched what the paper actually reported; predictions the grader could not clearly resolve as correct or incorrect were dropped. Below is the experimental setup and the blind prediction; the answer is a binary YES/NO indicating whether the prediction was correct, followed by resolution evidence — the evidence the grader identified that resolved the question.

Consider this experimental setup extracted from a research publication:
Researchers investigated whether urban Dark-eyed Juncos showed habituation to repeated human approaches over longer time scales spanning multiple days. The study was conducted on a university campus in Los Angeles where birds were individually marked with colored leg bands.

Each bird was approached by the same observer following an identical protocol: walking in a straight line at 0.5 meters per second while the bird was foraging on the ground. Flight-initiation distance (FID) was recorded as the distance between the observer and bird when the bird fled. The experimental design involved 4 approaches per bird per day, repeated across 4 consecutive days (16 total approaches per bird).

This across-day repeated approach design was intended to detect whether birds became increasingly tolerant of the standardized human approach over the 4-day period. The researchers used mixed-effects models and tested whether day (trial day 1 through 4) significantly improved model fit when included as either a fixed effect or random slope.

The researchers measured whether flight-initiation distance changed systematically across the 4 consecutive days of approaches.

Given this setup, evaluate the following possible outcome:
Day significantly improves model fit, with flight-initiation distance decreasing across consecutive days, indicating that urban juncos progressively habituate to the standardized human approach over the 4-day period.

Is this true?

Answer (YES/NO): NO